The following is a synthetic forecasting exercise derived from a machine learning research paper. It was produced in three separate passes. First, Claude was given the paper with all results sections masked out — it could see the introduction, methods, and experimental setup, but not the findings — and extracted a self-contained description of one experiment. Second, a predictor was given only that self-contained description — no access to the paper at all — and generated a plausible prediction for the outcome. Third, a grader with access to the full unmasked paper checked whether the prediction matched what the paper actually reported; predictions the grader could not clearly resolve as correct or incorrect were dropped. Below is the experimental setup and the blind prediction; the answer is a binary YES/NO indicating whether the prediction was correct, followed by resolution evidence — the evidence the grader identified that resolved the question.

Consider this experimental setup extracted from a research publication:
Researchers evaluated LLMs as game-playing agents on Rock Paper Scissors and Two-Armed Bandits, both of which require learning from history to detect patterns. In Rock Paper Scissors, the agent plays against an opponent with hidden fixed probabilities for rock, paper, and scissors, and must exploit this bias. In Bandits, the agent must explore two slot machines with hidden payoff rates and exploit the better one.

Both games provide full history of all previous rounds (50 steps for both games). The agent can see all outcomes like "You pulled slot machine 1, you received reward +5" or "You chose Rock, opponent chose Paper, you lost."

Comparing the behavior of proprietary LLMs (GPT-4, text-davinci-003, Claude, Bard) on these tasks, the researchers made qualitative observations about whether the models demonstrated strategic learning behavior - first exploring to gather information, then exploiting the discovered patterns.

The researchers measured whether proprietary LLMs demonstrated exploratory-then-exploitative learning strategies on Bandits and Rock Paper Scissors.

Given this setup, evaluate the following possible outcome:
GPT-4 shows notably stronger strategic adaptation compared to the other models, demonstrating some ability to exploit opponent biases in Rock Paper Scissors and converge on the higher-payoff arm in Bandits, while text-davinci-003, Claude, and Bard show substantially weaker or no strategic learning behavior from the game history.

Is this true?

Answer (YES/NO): NO